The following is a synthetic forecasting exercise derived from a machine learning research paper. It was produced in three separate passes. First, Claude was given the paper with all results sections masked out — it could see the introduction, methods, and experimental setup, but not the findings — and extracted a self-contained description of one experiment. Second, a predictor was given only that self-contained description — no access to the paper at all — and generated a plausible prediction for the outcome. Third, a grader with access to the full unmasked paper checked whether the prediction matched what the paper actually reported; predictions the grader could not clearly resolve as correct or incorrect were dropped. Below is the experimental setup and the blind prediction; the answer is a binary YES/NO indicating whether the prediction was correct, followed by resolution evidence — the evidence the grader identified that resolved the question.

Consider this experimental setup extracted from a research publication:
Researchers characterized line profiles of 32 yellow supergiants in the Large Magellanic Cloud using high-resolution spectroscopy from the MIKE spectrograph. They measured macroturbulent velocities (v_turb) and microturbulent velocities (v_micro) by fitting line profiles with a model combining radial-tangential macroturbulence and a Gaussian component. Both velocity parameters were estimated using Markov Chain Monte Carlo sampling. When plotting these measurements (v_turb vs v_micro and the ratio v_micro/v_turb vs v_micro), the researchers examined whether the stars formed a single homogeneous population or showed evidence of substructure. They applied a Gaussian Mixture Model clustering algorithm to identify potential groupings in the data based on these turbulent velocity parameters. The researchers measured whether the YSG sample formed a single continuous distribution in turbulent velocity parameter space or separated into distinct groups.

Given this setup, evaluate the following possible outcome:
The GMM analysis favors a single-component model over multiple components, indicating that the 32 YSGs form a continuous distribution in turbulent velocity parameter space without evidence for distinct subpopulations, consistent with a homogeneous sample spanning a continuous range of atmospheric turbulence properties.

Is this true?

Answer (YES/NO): NO